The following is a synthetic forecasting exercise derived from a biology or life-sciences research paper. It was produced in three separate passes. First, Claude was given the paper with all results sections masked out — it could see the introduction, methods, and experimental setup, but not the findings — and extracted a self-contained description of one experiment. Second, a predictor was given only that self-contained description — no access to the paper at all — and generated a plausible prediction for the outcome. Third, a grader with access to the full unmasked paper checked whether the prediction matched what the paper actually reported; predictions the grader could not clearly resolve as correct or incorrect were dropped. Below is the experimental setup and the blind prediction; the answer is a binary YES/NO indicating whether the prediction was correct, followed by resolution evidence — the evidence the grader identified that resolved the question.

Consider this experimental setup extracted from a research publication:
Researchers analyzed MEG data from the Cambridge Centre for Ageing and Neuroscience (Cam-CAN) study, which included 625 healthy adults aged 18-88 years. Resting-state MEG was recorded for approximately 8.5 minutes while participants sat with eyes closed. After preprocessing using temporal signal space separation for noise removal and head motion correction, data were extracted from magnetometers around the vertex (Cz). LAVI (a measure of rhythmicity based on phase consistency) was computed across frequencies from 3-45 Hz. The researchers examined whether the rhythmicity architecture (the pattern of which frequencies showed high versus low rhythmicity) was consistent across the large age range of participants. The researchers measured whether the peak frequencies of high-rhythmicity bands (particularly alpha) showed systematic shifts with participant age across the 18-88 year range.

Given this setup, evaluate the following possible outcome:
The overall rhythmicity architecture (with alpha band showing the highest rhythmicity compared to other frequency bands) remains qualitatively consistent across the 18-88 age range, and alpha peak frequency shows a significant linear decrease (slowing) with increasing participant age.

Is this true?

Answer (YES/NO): YES